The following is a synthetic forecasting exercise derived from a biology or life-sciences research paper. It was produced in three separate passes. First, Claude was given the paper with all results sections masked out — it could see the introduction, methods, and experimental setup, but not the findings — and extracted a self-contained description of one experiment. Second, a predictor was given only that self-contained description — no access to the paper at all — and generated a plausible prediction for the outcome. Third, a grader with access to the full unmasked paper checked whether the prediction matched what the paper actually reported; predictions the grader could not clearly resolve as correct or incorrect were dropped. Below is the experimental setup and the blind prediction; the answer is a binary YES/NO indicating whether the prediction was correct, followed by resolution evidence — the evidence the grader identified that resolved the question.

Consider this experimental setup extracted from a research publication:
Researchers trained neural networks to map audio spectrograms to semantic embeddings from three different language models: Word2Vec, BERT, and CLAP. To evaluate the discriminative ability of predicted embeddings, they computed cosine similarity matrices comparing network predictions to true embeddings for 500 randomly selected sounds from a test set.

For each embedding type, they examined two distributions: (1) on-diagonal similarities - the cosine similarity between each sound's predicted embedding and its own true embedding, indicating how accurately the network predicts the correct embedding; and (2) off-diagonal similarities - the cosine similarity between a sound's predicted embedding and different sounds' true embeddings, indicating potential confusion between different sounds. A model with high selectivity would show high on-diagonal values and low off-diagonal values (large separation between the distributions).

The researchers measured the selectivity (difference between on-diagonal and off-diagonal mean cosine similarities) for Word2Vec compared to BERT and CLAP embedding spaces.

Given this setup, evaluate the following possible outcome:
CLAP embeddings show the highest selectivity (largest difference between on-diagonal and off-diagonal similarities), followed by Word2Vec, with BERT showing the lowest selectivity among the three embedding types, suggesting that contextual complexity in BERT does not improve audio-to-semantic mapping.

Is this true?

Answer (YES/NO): NO